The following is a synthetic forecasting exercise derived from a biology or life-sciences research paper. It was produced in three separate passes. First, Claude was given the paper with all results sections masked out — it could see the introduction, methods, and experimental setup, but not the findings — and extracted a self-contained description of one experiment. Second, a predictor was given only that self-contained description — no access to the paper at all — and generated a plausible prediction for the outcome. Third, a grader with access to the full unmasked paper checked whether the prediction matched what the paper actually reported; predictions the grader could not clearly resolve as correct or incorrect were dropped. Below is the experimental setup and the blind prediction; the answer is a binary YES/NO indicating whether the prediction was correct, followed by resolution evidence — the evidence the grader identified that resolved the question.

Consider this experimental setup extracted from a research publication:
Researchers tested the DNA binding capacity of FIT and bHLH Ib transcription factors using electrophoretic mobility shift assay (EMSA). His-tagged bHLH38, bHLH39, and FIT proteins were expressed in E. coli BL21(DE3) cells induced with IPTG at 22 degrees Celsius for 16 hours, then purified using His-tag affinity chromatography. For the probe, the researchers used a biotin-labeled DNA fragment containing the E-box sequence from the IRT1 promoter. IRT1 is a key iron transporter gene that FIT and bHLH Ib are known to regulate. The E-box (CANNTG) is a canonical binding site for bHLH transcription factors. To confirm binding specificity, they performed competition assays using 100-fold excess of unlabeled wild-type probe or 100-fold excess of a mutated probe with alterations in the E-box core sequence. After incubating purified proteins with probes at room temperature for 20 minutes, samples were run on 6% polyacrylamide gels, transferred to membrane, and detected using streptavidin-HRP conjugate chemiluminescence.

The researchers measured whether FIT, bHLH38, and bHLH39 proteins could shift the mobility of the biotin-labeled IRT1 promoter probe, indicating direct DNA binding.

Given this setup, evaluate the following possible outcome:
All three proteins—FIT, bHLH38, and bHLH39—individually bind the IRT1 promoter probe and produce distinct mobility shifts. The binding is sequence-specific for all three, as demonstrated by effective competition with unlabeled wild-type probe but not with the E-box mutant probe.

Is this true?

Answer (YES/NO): NO